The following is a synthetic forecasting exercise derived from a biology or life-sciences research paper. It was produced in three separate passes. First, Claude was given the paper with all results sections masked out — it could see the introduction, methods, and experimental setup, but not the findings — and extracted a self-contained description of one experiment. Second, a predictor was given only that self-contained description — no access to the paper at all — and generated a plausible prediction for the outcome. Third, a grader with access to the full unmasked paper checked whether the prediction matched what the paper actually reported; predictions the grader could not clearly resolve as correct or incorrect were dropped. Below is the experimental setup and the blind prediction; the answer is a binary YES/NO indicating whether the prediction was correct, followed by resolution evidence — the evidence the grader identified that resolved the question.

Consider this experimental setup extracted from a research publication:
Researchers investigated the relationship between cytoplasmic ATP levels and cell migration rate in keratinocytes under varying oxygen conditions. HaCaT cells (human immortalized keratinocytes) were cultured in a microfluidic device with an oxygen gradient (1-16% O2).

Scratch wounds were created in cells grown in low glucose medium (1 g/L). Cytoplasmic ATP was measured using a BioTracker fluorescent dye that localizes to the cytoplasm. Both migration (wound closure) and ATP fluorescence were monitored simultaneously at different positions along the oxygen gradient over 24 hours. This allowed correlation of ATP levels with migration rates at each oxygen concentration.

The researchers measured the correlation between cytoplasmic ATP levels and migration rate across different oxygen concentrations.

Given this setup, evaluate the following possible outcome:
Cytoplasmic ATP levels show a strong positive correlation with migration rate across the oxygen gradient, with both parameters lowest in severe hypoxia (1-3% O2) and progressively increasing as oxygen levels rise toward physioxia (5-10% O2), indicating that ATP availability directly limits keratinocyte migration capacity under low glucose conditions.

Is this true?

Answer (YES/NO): NO